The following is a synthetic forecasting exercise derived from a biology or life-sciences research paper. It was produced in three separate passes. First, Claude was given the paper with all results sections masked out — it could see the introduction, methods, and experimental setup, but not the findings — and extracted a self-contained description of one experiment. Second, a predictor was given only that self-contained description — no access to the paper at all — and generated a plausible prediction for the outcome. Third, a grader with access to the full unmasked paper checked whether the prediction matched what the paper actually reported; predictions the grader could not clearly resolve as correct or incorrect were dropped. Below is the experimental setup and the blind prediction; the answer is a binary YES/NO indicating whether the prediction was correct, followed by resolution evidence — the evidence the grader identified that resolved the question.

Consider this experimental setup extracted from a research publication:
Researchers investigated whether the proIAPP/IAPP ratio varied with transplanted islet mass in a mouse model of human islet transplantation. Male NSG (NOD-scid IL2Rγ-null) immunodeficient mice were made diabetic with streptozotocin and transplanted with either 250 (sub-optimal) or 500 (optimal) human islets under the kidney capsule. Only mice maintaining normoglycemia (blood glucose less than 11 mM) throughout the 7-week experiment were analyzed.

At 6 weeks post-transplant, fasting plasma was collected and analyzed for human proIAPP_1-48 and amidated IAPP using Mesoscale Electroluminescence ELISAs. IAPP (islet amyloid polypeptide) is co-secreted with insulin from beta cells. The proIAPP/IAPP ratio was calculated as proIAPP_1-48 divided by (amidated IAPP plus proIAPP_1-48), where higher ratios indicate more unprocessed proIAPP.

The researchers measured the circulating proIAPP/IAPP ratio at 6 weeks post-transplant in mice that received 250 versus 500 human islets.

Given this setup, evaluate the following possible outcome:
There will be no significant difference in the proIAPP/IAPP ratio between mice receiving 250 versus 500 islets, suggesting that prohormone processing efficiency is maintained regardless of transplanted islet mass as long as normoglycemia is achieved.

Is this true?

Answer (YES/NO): NO